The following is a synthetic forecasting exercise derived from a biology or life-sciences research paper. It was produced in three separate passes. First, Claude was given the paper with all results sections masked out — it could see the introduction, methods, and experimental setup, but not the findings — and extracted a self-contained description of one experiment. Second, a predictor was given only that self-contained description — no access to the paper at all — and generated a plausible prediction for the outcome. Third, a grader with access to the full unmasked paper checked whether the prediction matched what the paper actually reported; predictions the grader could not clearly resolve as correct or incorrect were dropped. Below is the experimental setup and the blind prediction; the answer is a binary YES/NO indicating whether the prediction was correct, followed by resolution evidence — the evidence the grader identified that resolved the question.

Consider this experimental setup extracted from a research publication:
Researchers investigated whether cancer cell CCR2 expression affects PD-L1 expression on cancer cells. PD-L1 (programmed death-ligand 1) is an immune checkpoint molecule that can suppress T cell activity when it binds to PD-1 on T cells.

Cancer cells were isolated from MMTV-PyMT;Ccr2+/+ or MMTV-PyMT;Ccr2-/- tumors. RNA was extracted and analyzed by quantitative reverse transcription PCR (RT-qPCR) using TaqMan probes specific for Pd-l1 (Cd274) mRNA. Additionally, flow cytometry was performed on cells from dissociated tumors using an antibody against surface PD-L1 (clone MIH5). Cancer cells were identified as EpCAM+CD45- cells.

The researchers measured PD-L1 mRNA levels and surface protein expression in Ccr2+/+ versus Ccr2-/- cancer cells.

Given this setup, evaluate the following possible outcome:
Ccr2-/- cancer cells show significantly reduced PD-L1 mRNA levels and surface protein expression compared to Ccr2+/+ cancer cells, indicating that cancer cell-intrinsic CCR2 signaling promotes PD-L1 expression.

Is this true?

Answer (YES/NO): YES